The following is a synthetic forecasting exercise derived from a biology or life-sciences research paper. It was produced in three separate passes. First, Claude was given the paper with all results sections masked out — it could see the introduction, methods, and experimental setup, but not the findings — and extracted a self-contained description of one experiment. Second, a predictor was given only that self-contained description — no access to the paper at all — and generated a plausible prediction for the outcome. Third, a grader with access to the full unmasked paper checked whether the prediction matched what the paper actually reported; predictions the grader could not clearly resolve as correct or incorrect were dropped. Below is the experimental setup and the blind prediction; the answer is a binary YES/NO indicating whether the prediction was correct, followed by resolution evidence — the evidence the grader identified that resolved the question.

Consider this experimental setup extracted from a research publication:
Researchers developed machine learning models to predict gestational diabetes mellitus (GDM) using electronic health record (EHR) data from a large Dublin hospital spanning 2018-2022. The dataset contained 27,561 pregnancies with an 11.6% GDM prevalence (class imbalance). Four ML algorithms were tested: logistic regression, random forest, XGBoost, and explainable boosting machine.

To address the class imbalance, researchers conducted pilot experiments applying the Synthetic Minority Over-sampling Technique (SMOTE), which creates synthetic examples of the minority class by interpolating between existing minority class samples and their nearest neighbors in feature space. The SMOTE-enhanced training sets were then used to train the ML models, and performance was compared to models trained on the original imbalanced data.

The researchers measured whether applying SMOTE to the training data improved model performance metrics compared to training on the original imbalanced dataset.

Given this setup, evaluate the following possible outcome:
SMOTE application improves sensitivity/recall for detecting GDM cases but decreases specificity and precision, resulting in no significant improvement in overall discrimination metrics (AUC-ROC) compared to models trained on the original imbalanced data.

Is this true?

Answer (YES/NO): NO